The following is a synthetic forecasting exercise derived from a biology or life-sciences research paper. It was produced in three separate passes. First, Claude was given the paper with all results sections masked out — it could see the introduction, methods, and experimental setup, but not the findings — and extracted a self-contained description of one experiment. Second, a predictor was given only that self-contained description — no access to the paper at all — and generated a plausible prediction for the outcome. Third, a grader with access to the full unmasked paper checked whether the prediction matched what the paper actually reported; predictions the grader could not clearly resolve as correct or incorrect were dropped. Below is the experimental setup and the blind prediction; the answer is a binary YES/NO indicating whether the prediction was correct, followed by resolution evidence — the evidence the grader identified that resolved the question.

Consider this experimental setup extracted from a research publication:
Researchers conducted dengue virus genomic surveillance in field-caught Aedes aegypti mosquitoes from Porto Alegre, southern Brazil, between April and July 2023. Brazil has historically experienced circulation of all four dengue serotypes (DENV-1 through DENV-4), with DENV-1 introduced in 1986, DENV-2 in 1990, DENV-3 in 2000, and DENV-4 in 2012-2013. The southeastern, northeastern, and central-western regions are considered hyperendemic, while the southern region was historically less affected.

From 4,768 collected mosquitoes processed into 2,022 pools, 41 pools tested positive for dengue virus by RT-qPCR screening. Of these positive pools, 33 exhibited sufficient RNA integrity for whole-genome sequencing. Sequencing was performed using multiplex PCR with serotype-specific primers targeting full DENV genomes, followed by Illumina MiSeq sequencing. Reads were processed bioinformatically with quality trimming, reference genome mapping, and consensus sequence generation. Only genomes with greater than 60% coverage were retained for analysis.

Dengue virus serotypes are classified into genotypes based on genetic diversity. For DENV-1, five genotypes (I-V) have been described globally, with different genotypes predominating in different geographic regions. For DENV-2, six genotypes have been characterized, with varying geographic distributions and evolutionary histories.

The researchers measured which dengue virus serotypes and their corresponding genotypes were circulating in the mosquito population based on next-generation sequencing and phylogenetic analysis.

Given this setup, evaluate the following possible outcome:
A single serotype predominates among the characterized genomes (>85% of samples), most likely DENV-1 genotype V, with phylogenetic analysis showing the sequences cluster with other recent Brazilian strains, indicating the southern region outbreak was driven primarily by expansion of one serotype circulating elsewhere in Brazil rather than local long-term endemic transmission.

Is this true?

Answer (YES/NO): NO